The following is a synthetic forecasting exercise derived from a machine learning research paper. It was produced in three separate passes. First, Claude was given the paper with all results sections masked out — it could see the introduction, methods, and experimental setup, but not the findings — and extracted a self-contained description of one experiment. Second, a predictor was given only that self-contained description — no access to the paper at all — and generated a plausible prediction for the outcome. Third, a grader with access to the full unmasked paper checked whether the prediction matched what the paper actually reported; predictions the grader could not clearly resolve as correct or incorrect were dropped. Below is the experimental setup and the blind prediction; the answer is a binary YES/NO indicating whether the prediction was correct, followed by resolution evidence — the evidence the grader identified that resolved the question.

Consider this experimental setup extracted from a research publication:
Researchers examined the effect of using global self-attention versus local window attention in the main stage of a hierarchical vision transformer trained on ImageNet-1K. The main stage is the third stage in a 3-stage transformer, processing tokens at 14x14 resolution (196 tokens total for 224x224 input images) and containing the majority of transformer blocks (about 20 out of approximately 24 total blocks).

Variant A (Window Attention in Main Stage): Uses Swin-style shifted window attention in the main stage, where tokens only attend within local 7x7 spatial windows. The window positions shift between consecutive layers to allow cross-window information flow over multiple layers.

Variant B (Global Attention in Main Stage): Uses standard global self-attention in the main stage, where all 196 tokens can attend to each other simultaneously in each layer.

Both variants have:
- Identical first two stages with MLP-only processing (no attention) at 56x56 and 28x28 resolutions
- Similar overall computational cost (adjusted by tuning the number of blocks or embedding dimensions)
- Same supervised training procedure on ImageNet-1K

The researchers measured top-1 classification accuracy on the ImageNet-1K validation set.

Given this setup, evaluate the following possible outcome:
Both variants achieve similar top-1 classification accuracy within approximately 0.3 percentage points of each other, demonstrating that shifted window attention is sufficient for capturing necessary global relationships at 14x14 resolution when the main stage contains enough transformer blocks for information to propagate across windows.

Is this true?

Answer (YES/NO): YES